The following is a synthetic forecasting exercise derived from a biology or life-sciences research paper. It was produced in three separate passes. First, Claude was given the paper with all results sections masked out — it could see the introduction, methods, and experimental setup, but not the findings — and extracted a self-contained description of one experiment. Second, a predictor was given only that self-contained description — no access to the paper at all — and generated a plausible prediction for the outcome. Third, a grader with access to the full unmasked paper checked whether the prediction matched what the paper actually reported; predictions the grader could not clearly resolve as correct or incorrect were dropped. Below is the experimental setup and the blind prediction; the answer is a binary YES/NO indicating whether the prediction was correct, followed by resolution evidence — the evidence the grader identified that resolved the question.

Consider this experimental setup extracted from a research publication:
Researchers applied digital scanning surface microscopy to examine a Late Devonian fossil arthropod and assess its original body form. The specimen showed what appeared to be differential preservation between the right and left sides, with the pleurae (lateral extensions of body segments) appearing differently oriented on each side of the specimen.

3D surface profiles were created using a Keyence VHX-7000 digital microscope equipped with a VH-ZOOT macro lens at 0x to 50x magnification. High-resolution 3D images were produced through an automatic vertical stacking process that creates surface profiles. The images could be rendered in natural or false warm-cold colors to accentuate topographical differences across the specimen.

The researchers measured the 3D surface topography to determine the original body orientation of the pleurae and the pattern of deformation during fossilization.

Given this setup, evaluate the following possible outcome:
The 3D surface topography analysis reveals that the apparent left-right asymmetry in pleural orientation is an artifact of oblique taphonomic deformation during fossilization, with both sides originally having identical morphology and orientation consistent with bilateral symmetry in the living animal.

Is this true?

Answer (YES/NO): YES